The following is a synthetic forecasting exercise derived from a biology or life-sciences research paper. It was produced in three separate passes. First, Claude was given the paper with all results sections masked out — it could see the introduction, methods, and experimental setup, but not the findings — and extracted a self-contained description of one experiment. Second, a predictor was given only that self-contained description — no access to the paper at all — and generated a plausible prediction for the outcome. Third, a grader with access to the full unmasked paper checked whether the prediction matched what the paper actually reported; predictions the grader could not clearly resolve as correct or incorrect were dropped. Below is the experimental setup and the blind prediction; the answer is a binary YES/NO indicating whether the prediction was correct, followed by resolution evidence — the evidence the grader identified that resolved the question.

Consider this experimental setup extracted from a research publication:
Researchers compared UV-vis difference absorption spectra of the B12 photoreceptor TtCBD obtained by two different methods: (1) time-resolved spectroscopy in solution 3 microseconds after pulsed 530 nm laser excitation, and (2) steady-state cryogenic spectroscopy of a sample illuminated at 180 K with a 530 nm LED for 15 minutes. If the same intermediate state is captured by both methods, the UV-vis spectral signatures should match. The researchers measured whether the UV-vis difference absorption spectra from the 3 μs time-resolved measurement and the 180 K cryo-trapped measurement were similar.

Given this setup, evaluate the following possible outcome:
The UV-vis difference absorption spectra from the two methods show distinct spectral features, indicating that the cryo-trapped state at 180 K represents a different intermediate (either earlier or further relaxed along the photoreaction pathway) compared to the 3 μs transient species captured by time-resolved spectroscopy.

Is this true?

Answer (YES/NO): NO